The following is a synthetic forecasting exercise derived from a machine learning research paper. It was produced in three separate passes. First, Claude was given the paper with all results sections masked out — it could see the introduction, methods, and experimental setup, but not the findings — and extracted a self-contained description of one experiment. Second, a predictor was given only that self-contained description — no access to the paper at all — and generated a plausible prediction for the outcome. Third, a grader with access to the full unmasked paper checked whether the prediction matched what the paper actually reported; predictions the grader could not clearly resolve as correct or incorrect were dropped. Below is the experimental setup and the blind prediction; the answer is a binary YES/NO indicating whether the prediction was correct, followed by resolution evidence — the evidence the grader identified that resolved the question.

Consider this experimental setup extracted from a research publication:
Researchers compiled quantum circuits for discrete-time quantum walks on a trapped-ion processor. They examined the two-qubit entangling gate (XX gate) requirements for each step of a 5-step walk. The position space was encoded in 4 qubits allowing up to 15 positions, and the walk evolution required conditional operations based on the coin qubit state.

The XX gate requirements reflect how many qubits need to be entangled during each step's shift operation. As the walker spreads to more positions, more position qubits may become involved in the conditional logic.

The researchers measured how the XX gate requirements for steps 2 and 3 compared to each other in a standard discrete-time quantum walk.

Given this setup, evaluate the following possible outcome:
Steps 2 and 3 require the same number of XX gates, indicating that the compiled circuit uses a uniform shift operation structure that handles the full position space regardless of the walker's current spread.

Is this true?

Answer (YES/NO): YES